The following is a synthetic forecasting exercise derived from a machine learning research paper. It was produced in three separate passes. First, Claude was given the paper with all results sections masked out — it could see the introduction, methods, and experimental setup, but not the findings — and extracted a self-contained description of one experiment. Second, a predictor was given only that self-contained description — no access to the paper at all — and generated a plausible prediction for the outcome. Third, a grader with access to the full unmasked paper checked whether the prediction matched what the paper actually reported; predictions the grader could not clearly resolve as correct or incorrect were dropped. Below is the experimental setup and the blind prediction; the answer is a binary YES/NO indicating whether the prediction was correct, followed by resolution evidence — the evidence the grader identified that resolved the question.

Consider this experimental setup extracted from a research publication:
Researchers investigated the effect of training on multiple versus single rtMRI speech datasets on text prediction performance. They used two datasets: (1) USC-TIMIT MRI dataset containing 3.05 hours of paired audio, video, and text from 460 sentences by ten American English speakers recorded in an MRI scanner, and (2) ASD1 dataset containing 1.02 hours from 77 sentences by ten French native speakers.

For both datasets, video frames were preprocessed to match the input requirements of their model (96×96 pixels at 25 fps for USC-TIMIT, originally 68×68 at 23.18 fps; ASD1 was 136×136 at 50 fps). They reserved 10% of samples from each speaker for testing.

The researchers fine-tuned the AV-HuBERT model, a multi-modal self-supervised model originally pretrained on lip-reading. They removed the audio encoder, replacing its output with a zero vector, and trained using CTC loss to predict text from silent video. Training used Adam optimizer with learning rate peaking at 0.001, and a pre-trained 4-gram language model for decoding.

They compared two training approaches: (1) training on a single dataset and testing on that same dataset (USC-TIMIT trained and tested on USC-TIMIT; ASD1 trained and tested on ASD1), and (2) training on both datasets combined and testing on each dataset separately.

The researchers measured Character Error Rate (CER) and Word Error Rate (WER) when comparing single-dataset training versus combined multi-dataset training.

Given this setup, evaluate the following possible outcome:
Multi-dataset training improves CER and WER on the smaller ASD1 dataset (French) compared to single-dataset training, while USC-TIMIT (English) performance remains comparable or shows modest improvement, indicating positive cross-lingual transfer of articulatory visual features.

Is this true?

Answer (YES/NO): NO